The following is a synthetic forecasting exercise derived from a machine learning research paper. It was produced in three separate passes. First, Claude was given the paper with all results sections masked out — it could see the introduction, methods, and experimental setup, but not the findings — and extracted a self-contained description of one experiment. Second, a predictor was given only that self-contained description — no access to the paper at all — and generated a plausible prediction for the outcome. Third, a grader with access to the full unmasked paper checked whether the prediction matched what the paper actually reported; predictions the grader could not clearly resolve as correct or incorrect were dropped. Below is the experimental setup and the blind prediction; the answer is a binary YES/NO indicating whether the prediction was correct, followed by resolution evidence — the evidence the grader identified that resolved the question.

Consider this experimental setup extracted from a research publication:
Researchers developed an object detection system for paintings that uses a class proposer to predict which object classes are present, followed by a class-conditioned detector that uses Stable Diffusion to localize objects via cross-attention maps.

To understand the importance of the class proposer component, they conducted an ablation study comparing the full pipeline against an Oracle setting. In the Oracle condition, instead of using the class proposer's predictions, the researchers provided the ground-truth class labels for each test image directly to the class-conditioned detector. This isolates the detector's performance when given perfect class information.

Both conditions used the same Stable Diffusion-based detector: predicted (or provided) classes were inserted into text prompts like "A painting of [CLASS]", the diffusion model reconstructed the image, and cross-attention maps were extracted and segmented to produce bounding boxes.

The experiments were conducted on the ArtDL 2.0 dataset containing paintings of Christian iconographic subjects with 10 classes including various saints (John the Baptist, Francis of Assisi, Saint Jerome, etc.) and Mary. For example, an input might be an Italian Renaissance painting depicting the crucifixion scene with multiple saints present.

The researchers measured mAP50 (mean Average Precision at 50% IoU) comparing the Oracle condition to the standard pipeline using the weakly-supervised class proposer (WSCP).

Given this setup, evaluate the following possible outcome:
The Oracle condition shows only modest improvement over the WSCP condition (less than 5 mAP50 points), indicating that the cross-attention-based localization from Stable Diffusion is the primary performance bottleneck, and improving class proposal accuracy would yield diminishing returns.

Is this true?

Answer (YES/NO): NO